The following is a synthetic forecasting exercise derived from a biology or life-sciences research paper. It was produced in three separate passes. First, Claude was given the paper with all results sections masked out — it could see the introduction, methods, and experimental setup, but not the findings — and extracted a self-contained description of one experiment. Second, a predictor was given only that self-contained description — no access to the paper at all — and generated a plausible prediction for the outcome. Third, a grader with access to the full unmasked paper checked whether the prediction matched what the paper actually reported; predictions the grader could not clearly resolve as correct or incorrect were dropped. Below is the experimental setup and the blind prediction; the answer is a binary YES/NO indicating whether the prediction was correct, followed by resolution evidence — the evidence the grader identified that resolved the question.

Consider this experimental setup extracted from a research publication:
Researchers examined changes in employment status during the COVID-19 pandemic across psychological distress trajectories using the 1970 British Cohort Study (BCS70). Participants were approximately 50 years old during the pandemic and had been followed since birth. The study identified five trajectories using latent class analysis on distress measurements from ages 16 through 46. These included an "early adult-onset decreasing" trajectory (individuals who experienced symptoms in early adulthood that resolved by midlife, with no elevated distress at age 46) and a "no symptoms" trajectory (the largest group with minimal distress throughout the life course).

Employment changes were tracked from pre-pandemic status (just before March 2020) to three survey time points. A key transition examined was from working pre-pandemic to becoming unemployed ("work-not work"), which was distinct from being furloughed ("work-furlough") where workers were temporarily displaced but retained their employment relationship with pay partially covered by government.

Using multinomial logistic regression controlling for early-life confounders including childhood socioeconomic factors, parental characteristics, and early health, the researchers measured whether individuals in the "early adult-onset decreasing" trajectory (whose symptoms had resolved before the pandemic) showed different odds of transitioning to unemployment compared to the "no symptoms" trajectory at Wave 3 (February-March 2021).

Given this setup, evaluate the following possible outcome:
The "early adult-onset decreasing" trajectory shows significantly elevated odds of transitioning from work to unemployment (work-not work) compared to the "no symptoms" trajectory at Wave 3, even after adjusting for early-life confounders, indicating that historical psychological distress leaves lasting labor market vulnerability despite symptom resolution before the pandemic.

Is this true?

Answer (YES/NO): NO